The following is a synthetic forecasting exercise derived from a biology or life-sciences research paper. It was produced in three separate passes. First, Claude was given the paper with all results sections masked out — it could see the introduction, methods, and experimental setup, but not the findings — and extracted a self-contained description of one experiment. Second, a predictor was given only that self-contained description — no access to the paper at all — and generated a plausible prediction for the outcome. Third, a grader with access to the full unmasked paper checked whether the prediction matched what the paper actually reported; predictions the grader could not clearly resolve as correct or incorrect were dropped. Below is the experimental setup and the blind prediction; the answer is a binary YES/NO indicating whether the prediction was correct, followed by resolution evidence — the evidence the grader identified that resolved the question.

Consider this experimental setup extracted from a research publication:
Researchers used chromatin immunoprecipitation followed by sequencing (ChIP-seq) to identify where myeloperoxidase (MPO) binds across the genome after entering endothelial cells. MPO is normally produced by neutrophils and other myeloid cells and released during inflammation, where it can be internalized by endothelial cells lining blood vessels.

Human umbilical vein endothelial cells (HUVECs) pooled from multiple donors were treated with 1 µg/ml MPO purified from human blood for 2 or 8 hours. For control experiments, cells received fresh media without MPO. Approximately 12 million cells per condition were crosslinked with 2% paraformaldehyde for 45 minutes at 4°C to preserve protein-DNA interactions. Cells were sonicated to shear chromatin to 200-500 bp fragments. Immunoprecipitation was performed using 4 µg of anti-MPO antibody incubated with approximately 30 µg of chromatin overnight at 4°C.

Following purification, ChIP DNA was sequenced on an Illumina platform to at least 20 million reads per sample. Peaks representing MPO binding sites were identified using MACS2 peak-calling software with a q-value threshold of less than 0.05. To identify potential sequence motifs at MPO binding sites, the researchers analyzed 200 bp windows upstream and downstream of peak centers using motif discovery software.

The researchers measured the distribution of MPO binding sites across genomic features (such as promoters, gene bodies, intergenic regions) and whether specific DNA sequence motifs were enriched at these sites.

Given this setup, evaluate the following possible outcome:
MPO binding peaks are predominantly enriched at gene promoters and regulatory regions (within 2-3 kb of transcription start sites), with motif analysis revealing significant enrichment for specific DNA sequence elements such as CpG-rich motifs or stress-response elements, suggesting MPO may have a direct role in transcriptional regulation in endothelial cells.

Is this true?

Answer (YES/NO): NO